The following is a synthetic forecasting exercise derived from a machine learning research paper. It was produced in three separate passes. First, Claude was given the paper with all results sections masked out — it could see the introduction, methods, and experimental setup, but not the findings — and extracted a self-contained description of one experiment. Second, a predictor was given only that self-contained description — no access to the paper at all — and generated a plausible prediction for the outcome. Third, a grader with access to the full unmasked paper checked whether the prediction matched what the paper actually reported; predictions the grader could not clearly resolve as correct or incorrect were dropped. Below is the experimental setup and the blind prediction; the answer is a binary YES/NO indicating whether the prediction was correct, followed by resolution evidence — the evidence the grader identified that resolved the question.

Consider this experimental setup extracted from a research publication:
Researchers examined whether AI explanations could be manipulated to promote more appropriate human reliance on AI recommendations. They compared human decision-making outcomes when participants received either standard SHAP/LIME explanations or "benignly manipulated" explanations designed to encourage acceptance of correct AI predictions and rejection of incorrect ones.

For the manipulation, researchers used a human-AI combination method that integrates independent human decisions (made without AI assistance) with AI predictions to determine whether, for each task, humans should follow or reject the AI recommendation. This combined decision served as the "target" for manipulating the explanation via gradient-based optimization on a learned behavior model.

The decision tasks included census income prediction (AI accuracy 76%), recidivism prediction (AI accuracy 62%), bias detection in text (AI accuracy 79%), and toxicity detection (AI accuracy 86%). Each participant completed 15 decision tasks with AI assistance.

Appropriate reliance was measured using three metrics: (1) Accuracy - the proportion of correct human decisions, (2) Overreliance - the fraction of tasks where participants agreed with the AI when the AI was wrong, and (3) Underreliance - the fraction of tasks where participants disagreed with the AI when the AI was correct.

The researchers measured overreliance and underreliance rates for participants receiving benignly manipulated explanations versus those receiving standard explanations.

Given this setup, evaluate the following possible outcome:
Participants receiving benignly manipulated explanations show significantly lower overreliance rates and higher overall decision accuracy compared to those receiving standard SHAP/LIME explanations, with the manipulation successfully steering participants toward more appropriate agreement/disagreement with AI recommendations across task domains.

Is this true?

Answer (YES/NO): NO